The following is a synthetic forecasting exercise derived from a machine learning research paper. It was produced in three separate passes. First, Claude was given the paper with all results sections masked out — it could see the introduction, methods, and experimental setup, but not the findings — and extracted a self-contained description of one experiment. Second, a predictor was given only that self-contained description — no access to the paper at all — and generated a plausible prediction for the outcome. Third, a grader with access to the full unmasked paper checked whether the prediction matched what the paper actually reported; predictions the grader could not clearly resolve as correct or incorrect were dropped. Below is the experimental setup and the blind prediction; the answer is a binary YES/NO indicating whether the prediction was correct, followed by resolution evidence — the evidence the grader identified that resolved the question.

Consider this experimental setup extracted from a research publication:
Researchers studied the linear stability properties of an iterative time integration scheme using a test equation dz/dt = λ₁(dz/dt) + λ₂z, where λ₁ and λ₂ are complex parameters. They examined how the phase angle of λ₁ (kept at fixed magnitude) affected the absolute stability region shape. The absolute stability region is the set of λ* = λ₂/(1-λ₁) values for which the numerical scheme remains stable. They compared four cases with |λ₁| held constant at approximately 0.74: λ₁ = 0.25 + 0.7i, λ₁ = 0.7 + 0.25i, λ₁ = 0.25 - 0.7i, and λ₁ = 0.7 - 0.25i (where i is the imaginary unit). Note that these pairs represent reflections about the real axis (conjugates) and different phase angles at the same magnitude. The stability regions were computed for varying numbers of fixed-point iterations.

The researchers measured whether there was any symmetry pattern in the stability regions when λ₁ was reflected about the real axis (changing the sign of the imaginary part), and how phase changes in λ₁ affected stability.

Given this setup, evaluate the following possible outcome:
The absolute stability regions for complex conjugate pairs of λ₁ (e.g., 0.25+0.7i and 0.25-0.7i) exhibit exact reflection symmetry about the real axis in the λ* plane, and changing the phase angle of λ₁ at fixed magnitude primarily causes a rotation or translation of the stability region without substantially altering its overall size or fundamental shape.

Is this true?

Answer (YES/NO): NO